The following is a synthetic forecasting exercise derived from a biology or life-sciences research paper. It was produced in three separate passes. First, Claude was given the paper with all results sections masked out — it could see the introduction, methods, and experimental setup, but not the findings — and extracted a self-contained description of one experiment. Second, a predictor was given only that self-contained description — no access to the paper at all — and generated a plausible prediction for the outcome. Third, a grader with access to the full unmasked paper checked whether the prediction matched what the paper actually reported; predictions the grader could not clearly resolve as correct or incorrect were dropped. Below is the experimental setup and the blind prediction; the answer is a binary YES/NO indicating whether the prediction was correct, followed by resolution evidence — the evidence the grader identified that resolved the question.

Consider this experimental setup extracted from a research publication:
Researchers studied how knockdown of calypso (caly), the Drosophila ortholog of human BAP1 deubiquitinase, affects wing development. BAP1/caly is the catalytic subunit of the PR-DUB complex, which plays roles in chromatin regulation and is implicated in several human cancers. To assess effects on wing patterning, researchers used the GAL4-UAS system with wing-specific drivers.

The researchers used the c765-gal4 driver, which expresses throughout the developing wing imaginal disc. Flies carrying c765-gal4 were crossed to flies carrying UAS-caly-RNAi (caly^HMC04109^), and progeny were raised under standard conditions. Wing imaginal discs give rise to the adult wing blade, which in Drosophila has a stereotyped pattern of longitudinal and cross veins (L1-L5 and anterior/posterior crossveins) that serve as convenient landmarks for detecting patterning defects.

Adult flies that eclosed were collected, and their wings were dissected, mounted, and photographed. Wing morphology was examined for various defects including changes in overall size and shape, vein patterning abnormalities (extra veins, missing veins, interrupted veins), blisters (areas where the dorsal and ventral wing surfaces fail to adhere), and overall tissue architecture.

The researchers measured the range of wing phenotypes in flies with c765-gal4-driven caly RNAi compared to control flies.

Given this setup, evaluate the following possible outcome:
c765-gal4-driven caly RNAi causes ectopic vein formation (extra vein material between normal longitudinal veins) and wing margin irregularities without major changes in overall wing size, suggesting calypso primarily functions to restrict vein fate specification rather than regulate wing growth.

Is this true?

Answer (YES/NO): NO